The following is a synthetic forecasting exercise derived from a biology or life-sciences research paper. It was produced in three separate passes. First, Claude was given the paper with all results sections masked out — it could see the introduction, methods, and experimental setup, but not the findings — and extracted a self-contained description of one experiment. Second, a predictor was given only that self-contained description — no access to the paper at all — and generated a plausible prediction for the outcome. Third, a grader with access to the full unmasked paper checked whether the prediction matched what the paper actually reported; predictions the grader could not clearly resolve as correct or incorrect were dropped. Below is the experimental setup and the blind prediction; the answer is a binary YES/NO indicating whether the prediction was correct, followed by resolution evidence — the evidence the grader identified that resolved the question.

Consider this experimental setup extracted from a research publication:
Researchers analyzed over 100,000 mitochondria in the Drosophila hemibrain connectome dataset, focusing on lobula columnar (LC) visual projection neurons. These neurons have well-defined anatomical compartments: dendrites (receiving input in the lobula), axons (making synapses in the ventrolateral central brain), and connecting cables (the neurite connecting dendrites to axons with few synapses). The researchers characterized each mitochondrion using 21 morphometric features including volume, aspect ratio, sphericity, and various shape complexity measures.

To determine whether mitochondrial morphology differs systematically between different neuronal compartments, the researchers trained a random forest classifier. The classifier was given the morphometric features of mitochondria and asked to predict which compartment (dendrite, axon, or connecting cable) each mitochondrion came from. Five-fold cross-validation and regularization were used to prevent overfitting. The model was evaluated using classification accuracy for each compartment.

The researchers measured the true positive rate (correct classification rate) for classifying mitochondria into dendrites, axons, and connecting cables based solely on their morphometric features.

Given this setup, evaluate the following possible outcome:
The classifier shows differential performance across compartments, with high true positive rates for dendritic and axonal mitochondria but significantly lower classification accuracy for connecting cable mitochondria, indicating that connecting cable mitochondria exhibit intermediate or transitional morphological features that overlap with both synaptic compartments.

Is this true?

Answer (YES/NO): YES